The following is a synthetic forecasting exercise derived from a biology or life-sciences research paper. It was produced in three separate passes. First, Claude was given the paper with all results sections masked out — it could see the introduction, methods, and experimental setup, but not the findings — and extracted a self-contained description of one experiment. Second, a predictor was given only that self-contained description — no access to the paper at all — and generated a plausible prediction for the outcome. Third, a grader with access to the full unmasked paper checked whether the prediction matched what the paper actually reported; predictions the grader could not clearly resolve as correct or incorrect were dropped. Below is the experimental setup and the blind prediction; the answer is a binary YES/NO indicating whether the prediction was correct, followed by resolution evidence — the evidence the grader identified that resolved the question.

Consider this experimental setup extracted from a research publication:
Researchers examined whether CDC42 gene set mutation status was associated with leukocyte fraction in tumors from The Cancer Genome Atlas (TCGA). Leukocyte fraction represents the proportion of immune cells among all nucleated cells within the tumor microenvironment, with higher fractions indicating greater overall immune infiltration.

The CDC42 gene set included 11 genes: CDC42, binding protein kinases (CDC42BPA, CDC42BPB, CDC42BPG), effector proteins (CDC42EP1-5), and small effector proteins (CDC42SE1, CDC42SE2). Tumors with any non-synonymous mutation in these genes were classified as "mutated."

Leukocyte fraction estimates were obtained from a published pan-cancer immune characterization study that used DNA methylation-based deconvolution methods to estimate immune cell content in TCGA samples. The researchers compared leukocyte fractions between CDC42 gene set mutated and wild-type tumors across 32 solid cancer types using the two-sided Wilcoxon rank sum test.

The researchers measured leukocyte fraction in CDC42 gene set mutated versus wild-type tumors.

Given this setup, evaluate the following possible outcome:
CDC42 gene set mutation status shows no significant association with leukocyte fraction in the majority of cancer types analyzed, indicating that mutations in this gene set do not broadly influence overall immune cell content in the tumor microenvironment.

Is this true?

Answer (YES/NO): NO